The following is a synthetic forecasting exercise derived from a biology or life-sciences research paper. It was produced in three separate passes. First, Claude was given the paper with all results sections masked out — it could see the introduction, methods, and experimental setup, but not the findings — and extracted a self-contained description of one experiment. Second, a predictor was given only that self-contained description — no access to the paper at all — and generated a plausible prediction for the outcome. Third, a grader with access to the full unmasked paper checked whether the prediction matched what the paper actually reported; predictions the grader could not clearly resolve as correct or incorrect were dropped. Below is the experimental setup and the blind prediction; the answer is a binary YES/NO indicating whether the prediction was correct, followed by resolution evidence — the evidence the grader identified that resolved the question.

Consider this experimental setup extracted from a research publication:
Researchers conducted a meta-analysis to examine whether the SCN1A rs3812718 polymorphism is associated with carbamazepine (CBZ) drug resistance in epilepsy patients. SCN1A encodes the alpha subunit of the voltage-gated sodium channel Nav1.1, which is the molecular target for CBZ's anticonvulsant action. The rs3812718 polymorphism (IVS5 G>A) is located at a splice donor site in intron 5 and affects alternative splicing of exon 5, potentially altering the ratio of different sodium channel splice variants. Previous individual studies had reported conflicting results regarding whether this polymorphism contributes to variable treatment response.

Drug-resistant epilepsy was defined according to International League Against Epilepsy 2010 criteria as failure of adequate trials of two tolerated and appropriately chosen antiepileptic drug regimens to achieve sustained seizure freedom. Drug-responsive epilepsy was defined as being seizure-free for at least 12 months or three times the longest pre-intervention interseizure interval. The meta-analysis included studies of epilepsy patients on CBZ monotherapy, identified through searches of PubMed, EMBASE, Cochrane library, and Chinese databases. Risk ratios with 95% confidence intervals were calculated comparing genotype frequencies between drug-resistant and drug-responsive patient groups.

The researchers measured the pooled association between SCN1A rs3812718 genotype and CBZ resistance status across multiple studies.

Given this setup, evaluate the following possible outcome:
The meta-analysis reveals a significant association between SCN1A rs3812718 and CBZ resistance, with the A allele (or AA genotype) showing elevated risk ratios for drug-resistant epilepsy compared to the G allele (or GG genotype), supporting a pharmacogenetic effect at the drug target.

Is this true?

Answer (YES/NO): YES